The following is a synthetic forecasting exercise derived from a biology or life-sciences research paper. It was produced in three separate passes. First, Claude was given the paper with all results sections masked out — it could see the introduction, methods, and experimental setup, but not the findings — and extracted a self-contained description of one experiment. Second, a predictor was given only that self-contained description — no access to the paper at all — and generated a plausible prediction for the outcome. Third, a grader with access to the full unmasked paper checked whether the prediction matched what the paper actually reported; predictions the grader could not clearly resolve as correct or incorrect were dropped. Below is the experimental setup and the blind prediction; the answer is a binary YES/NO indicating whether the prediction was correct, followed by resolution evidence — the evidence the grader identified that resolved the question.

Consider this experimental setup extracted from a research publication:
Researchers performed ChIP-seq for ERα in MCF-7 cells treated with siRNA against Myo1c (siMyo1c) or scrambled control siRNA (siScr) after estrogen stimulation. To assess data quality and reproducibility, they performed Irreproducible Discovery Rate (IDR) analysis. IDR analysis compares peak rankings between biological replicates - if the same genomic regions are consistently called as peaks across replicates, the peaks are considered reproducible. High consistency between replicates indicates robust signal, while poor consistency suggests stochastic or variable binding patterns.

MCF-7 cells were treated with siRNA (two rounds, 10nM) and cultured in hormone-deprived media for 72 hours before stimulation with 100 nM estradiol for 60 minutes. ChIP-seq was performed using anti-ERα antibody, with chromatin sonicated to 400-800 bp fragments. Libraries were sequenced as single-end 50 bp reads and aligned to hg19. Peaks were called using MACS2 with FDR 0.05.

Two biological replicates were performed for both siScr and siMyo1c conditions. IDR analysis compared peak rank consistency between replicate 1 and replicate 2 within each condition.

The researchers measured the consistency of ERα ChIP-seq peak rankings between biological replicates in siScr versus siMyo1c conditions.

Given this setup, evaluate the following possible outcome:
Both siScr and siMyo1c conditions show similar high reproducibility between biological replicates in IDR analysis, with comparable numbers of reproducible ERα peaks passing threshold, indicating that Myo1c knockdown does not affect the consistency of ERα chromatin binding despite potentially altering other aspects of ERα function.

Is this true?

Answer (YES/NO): NO